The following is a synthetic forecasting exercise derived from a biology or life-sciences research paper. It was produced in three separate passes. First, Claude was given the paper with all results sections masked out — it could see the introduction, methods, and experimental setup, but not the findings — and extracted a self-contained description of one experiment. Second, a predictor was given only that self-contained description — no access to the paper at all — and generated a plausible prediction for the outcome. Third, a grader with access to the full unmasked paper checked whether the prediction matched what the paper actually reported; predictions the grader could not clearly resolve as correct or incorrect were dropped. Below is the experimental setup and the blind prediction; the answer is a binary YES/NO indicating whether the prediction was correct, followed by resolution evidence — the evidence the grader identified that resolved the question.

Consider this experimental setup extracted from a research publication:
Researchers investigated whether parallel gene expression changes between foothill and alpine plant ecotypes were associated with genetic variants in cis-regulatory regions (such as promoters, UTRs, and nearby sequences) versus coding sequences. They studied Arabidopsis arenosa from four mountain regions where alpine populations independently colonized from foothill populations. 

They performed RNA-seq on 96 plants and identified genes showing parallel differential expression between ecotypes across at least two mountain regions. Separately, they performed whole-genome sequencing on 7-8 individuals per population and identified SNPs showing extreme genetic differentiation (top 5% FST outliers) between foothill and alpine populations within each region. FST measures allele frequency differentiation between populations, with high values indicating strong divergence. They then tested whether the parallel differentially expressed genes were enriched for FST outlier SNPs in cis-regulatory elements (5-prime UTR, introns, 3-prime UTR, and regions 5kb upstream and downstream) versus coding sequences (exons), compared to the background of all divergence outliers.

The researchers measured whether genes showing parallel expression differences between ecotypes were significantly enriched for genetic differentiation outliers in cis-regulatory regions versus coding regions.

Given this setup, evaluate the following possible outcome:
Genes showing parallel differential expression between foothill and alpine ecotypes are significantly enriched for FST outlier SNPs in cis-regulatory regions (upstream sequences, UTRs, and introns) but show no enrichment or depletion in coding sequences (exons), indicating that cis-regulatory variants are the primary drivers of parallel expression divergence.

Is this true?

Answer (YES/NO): NO